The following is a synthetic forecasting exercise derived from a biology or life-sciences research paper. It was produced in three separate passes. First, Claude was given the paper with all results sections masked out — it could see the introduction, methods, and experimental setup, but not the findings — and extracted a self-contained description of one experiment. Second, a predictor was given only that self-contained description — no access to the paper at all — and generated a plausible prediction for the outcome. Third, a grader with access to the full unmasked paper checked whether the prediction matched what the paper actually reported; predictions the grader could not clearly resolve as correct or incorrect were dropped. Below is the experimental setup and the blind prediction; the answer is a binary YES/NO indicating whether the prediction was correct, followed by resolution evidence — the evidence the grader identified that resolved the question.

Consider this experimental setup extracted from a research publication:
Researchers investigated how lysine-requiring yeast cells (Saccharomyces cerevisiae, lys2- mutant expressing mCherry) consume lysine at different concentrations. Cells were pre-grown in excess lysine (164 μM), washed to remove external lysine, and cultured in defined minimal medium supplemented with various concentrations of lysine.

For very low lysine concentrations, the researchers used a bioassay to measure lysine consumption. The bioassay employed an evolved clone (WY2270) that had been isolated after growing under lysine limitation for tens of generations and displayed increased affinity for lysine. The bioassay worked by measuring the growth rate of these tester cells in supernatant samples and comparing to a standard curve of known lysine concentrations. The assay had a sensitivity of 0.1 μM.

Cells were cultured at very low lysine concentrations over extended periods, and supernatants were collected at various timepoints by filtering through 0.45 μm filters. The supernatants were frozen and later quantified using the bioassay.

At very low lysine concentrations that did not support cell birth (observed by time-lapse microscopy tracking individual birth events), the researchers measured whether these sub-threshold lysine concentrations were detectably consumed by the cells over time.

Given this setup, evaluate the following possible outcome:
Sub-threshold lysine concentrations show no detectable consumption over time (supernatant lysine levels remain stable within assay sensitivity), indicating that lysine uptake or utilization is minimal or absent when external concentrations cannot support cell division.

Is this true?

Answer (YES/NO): YES